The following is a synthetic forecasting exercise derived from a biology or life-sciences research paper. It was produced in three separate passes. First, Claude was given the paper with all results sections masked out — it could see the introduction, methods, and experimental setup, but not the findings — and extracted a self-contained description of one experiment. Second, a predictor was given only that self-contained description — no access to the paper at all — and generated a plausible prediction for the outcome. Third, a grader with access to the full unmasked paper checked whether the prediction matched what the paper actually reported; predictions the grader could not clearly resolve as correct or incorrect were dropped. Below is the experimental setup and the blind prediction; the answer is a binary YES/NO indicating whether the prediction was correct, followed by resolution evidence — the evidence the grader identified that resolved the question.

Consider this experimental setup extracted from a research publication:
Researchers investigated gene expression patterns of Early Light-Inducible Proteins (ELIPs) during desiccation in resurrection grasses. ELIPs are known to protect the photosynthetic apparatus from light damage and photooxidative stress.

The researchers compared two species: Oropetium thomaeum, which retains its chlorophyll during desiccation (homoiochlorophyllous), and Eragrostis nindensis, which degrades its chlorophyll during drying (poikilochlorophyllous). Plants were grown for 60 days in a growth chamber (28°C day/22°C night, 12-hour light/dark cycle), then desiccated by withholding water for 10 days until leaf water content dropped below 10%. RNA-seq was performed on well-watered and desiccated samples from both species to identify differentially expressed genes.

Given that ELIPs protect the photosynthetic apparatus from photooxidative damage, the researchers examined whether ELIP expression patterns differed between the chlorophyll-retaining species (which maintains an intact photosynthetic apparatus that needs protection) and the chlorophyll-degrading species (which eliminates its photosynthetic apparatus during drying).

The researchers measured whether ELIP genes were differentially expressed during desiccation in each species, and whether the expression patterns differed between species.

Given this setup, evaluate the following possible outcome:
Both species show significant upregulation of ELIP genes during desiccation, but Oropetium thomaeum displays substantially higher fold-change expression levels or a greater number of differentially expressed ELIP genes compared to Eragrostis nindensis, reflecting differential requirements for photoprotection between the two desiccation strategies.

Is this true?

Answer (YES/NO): NO